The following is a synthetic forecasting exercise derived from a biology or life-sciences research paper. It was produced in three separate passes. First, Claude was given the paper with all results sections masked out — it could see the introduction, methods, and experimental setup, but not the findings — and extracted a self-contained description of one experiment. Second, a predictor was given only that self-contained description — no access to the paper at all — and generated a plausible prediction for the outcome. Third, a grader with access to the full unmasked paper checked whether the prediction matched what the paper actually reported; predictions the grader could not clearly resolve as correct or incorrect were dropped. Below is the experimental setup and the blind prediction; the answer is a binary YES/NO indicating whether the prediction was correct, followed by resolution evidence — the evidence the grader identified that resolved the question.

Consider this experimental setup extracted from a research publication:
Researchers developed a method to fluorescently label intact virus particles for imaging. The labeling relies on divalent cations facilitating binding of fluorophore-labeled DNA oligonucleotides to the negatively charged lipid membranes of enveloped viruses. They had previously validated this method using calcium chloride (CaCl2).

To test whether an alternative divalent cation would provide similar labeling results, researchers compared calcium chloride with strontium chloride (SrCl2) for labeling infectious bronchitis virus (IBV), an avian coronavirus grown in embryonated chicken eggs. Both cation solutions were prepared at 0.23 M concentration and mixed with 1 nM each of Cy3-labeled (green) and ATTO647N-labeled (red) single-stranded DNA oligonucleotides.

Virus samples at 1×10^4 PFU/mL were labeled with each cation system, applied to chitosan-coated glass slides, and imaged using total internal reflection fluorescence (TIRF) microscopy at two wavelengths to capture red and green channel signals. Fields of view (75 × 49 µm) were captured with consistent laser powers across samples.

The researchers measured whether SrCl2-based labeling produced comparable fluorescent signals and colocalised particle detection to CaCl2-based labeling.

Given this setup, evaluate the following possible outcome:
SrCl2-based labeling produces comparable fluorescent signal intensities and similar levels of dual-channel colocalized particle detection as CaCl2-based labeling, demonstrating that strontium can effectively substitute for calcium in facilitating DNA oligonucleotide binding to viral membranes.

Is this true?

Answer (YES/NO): YES